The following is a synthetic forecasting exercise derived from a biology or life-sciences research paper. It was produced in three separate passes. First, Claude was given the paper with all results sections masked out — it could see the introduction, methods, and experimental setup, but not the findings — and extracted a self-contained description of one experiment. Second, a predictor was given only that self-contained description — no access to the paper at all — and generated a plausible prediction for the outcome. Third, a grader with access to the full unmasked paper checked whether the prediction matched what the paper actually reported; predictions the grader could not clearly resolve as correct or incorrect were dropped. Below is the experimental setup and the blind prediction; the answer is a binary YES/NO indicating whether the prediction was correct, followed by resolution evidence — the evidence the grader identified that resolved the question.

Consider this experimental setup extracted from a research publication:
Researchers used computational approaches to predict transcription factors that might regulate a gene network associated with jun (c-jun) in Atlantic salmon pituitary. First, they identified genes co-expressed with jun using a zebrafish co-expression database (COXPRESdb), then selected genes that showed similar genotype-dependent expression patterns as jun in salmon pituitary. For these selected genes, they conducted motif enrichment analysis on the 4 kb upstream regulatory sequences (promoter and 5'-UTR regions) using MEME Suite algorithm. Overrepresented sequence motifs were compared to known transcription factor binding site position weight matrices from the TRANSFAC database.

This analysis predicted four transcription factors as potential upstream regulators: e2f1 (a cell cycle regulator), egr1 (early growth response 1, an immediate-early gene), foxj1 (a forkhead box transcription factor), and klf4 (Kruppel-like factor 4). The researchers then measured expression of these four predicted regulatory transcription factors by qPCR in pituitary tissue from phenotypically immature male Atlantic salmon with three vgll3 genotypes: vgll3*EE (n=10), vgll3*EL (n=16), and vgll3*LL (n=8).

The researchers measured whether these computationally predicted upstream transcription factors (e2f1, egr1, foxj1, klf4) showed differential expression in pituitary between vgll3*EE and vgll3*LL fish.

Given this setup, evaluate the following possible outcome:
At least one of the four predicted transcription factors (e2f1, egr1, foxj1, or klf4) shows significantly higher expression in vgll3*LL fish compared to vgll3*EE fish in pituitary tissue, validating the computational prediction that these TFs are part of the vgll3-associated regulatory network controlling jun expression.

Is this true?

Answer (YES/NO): NO